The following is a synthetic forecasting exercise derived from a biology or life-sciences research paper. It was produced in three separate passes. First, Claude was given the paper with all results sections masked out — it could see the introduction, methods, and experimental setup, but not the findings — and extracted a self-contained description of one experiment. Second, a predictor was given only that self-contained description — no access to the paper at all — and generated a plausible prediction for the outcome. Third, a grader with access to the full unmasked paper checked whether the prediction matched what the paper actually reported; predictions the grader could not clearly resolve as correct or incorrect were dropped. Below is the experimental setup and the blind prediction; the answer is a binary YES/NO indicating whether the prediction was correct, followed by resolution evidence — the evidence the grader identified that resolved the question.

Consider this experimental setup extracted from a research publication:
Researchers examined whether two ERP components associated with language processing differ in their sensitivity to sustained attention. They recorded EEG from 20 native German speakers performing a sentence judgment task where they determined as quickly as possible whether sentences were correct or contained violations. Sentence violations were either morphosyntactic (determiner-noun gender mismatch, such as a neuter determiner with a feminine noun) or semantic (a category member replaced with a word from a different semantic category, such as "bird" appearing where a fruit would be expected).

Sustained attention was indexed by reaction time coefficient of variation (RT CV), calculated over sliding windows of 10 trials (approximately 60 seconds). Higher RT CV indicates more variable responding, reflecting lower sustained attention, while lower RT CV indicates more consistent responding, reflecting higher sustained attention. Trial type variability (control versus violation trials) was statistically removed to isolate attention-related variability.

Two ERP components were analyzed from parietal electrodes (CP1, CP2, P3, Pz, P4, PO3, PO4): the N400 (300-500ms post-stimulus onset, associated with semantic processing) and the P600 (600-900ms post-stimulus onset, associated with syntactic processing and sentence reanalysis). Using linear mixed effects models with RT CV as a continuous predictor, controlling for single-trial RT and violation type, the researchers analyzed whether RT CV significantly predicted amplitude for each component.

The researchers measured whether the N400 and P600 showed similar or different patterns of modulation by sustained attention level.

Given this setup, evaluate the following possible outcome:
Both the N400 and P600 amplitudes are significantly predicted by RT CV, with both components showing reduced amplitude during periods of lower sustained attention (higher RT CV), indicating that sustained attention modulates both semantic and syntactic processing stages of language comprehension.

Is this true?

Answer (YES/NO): NO